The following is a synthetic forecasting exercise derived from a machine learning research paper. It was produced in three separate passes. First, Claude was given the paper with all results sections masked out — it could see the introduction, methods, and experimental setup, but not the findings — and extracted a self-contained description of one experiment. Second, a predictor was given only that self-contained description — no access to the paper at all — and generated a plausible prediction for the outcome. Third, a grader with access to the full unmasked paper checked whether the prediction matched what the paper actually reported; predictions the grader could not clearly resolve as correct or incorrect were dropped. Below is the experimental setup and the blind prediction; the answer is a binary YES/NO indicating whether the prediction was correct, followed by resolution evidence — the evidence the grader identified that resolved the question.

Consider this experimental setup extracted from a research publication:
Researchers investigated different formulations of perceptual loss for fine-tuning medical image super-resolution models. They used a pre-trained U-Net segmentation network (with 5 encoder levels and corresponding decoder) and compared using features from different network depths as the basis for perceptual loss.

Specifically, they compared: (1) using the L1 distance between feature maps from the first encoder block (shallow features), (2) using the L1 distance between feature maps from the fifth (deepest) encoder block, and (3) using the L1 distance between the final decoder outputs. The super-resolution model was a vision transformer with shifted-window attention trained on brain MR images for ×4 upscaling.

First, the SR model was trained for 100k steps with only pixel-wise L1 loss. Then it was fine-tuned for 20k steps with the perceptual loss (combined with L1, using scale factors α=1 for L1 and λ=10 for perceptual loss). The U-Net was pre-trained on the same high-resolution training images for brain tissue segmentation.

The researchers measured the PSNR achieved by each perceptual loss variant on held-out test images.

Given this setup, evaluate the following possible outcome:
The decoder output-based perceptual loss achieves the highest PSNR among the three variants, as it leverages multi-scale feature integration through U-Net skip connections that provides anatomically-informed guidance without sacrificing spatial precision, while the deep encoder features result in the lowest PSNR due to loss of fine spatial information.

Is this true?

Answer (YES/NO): NO